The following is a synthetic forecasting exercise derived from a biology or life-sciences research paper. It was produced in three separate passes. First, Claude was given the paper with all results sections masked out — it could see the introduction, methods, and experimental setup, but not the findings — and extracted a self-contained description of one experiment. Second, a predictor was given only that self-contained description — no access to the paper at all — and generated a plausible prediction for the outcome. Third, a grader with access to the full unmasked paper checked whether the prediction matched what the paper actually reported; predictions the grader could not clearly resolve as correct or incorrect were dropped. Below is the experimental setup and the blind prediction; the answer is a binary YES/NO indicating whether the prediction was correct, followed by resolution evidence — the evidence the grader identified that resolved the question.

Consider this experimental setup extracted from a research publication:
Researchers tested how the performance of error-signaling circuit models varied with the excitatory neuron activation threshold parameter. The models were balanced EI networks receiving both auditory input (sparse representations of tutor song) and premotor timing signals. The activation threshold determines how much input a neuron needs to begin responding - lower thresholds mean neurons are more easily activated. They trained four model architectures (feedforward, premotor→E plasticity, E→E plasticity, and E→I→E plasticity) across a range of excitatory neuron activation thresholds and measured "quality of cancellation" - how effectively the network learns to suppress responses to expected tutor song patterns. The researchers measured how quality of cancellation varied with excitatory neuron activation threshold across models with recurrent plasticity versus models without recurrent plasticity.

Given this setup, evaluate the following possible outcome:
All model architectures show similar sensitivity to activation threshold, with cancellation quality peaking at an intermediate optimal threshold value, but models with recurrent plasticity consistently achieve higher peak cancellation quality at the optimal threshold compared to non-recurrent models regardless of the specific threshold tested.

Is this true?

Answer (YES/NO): NO